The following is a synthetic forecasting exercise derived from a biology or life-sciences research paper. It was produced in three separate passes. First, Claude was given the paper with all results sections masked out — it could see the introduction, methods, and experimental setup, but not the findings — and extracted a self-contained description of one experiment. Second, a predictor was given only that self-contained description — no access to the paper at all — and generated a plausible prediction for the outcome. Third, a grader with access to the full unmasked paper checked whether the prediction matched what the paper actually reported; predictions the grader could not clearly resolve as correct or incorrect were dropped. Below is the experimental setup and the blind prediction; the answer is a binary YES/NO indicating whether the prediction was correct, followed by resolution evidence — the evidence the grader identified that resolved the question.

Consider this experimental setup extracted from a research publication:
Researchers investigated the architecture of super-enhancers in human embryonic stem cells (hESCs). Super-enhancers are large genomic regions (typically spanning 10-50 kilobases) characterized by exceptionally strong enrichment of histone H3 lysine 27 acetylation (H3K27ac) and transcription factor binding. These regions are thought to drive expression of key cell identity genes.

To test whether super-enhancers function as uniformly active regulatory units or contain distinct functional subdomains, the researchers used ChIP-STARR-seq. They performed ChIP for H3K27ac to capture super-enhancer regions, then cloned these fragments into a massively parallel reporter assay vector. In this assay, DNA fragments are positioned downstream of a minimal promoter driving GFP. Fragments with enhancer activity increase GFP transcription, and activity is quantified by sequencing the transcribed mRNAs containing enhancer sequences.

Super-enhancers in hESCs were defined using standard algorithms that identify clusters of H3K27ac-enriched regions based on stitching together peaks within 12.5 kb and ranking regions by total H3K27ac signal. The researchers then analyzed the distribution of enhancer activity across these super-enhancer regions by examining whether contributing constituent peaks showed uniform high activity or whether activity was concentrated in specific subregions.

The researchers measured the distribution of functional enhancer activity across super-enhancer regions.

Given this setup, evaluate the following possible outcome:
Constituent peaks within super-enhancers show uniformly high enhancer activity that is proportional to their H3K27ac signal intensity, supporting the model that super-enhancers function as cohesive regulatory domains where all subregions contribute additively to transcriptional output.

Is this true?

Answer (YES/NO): NO